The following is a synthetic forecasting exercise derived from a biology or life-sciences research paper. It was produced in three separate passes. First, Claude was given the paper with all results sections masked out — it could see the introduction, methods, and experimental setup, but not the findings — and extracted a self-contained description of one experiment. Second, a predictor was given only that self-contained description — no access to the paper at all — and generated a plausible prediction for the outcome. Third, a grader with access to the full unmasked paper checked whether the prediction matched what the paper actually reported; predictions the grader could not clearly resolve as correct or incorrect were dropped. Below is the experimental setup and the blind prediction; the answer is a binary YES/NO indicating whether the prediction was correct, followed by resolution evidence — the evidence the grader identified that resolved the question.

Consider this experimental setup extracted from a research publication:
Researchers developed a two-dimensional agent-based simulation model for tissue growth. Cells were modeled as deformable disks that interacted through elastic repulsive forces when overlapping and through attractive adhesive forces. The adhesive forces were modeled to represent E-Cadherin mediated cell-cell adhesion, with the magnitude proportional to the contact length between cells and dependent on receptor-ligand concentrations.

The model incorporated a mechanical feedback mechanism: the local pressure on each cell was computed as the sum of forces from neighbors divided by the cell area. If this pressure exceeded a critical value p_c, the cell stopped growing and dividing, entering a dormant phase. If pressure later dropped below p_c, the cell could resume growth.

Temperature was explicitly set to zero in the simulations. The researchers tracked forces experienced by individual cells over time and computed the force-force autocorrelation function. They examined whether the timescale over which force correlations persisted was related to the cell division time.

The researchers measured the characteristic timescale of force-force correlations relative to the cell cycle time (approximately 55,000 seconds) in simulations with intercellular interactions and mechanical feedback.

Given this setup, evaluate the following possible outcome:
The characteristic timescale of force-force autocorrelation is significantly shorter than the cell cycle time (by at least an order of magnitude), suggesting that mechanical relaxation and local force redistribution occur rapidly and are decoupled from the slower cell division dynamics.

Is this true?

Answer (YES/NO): NO